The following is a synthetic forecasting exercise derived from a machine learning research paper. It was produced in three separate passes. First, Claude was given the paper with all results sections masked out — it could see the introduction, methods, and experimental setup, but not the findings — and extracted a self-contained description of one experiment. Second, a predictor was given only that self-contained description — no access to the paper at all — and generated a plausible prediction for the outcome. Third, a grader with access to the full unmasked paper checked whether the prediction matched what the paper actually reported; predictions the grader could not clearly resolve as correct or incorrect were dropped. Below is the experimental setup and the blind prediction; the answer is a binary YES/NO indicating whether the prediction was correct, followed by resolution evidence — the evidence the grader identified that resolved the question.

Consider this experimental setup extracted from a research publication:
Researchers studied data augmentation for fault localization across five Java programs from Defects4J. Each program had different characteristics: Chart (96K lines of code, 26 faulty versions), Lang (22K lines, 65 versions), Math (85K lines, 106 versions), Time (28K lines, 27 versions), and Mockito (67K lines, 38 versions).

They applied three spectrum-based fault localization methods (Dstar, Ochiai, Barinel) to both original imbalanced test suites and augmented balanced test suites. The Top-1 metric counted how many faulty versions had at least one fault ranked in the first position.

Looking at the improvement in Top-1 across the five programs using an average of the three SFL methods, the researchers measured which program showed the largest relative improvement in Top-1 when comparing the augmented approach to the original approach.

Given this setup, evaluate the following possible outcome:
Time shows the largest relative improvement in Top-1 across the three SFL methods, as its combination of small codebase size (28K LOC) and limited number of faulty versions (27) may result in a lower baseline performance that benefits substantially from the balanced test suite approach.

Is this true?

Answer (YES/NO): NO